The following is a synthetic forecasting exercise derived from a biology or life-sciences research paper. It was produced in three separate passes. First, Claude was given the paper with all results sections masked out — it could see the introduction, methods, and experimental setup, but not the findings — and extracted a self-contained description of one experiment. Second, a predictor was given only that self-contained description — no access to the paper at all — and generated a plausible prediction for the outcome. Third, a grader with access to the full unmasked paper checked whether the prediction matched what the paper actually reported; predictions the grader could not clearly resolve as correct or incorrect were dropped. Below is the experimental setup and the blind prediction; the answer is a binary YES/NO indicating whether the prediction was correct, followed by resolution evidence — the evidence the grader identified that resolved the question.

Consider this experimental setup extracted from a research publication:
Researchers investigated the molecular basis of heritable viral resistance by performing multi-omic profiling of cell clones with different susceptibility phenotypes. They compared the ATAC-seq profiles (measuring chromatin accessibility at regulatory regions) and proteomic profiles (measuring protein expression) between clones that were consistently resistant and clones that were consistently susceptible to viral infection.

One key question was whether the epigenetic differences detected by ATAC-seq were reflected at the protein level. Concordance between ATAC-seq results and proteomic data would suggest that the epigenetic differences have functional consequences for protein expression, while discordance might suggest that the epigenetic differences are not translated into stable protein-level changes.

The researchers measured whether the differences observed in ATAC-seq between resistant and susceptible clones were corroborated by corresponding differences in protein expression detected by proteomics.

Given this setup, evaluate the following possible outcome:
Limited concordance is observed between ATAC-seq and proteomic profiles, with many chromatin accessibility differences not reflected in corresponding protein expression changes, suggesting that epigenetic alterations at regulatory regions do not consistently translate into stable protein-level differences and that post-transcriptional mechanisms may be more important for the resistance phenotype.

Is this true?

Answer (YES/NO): NO